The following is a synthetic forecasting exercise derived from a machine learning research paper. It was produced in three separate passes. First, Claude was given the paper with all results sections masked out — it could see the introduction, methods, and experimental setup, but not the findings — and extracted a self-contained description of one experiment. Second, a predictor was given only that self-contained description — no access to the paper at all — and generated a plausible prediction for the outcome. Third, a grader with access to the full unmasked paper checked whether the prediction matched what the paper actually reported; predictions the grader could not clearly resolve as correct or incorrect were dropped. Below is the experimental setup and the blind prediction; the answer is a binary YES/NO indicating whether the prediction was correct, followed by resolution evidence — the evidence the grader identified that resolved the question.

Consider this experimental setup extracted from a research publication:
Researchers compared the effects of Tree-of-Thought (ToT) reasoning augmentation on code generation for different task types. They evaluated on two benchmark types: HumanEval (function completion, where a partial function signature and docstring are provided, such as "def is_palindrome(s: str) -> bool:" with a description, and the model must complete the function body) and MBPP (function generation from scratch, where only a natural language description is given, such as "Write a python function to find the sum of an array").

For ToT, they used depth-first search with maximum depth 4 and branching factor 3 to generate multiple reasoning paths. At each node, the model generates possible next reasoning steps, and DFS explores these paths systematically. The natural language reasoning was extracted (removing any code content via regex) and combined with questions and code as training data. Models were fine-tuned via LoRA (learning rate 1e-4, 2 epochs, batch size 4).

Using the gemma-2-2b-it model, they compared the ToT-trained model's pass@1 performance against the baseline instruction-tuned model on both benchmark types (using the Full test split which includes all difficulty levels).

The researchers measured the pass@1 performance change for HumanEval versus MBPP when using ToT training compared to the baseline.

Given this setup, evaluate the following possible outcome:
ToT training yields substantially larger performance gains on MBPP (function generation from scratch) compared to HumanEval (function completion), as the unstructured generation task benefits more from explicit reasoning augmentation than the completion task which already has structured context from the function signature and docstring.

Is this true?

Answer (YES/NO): NO